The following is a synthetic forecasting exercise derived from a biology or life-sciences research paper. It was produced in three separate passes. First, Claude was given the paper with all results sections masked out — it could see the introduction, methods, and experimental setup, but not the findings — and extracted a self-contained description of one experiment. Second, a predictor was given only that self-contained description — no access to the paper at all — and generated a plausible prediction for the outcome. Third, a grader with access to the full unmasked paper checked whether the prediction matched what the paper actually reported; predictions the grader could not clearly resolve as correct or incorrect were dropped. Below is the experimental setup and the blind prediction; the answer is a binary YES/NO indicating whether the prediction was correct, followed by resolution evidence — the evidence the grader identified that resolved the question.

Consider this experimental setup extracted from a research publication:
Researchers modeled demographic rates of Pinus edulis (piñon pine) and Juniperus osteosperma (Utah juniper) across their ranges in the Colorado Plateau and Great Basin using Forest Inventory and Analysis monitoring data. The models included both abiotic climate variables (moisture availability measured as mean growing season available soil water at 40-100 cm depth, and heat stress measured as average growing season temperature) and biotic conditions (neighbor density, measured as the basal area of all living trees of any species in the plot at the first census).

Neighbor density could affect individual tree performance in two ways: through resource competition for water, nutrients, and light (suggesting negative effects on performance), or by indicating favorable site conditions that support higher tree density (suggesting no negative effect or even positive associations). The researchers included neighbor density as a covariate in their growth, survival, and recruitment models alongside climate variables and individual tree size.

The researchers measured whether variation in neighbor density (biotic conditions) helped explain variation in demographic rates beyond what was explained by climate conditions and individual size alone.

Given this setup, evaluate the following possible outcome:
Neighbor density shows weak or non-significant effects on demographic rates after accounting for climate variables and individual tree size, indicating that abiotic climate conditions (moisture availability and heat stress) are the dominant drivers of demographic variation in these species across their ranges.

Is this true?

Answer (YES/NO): NO